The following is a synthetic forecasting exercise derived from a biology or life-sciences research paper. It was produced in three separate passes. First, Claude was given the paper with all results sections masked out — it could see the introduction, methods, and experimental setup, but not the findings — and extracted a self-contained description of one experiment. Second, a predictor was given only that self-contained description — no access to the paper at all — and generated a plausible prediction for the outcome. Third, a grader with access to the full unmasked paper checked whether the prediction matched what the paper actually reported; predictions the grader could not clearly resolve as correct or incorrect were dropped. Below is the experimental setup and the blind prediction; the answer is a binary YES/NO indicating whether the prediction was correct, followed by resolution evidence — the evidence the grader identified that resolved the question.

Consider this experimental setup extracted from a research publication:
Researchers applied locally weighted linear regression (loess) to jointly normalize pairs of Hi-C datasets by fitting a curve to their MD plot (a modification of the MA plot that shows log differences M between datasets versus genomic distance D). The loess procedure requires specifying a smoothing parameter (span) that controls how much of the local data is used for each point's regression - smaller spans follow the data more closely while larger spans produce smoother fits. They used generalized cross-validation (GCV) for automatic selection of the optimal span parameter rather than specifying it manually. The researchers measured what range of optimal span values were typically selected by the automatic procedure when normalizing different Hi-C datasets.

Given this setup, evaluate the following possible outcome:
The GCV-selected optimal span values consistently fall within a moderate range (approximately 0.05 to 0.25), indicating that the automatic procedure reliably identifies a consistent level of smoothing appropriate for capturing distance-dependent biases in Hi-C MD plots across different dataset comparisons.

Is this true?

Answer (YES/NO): NO